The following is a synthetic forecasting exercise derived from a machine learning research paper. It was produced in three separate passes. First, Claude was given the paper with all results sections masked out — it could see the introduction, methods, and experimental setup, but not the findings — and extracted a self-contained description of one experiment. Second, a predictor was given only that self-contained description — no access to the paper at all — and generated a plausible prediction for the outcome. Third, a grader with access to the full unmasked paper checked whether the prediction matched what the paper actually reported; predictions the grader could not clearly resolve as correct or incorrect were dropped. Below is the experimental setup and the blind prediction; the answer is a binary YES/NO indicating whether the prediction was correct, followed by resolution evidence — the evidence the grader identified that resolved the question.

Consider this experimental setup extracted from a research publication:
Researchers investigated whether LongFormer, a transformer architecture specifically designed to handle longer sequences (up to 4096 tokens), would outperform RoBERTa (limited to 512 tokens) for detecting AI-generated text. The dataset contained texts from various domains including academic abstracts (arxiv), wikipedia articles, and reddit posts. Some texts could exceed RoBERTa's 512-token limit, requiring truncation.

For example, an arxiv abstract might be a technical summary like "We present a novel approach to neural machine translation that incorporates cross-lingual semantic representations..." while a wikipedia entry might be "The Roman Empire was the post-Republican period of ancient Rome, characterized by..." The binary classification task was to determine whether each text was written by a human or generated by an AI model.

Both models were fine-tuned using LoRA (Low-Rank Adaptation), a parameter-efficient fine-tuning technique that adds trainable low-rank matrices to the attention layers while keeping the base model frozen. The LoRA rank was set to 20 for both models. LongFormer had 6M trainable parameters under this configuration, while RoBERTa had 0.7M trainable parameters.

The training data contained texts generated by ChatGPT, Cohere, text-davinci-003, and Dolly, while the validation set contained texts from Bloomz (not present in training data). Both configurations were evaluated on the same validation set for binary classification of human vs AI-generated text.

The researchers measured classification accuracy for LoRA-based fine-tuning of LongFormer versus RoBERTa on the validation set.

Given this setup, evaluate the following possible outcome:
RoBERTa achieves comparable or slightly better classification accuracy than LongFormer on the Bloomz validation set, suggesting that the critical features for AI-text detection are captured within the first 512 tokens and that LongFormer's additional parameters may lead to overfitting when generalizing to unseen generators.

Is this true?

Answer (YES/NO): NO